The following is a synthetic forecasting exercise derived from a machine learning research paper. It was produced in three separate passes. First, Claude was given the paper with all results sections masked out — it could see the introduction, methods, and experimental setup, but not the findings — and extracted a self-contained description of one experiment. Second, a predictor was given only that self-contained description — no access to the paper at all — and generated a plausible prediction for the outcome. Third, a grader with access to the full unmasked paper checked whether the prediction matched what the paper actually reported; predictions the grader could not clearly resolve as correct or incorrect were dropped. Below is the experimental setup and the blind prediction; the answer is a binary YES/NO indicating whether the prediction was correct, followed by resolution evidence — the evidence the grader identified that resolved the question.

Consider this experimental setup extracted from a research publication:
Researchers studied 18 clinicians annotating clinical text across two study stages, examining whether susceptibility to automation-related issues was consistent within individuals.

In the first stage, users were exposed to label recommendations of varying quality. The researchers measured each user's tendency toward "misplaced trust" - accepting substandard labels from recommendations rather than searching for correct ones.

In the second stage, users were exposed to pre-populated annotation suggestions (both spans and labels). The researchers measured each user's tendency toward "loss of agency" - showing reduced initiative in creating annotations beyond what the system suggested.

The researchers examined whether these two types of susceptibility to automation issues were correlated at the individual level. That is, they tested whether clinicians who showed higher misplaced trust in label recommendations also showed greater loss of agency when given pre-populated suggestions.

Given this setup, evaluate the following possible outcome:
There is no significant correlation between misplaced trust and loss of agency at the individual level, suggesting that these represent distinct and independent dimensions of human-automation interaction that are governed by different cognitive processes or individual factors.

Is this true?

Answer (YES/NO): NO